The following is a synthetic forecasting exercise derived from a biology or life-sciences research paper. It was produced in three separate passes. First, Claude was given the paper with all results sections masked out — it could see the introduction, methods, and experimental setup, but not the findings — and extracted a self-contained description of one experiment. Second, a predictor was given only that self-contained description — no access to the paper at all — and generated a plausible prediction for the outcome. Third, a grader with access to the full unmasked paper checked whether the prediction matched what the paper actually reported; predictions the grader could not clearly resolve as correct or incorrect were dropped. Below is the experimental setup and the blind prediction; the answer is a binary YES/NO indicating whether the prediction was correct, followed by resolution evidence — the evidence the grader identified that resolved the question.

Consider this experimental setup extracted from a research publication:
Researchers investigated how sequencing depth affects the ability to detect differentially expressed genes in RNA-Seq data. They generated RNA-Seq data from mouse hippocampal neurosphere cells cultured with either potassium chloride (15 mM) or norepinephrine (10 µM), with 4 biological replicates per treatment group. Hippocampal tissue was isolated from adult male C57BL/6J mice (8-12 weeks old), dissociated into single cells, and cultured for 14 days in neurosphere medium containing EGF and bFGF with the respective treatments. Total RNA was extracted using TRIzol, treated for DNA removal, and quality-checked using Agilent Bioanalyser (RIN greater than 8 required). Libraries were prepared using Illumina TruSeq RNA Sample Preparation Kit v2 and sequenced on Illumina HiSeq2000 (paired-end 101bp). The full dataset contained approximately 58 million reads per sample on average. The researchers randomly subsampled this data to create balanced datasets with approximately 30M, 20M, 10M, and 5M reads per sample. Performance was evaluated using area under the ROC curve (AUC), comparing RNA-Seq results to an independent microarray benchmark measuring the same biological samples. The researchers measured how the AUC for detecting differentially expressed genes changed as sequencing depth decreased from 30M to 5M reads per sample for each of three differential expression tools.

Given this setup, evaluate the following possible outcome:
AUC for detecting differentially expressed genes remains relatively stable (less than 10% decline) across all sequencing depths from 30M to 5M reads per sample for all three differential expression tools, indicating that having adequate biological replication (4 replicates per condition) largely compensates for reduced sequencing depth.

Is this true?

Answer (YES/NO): NO